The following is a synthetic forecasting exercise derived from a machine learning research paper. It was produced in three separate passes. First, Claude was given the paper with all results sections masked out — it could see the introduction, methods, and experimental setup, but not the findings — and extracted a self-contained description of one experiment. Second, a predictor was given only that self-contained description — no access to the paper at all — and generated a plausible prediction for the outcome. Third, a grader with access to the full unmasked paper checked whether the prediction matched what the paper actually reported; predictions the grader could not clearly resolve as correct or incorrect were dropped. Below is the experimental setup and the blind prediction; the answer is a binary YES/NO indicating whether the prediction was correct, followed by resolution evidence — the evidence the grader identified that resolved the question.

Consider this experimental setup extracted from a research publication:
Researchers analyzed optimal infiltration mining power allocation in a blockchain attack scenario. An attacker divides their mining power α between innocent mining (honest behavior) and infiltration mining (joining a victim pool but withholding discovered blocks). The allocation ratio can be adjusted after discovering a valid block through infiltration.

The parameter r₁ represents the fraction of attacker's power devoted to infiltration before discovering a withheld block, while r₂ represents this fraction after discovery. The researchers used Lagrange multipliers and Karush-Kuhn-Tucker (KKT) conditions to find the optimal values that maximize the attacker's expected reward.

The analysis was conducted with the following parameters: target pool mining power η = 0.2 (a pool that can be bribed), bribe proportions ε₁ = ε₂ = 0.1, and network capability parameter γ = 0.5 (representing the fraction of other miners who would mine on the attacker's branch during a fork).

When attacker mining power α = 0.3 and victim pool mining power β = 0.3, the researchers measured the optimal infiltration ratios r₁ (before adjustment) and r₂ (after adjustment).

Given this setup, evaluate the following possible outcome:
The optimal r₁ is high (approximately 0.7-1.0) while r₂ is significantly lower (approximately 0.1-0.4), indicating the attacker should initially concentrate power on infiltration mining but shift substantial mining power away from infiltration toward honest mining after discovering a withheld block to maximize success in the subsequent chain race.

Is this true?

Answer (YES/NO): NO